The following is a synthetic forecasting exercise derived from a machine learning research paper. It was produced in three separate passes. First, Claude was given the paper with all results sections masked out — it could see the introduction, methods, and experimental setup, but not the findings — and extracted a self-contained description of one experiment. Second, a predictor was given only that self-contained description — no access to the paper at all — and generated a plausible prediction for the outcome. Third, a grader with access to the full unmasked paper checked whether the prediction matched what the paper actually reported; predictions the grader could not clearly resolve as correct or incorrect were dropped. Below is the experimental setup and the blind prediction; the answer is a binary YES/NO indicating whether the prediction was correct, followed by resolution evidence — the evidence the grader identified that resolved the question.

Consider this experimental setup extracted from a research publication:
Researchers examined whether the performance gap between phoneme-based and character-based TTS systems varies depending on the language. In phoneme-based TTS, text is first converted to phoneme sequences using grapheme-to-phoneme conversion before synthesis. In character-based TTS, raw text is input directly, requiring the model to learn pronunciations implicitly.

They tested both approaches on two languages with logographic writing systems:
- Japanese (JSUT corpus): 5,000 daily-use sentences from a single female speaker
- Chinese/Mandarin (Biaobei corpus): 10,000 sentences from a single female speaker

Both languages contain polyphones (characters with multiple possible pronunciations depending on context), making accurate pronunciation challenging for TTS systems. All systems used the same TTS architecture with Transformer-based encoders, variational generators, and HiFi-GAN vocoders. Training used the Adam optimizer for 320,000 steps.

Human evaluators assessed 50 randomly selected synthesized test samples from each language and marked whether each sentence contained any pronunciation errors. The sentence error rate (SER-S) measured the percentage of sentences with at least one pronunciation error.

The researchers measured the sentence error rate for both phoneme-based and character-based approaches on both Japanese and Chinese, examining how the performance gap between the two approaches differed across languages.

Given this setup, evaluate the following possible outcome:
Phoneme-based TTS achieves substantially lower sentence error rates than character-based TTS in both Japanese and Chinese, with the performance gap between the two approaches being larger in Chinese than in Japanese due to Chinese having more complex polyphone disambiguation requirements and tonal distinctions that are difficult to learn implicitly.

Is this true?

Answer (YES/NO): NO